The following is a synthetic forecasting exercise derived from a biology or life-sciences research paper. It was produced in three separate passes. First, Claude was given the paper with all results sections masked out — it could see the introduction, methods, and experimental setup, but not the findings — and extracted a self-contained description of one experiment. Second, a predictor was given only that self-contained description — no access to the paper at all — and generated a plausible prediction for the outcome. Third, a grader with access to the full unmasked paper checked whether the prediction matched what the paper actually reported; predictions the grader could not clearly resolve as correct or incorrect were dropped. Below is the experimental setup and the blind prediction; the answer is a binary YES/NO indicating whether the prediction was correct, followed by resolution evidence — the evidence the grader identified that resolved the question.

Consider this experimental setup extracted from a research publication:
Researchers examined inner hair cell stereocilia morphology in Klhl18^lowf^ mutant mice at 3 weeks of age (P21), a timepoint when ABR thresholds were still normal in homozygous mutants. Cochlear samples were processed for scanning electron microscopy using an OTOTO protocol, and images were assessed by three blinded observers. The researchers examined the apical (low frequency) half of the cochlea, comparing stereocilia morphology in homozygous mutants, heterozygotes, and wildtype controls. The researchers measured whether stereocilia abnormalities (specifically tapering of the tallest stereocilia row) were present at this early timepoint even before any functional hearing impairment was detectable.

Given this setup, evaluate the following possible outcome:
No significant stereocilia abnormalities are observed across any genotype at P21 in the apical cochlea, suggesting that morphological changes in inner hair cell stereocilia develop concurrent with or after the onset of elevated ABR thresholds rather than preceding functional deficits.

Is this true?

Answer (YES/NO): NO